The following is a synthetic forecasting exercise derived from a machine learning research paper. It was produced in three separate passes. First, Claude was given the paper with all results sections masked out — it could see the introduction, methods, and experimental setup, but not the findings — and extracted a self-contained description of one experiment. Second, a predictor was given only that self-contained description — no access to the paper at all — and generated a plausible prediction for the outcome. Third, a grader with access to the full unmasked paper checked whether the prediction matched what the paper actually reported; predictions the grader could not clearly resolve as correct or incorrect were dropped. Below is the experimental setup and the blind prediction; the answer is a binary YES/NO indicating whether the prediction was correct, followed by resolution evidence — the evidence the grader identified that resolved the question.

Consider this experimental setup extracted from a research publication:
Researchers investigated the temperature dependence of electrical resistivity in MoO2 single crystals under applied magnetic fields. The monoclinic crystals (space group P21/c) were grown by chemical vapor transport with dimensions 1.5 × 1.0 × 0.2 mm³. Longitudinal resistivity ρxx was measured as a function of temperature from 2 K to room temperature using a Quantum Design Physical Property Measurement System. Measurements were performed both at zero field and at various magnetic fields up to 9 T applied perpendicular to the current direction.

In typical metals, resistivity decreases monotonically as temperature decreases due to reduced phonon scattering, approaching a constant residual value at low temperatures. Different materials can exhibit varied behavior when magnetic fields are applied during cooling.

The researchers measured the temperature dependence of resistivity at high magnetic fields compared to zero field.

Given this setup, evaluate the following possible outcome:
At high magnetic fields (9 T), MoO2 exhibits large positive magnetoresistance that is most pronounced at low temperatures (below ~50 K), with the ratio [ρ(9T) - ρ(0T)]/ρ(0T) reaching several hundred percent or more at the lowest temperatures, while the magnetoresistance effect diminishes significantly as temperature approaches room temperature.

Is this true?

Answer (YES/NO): YES